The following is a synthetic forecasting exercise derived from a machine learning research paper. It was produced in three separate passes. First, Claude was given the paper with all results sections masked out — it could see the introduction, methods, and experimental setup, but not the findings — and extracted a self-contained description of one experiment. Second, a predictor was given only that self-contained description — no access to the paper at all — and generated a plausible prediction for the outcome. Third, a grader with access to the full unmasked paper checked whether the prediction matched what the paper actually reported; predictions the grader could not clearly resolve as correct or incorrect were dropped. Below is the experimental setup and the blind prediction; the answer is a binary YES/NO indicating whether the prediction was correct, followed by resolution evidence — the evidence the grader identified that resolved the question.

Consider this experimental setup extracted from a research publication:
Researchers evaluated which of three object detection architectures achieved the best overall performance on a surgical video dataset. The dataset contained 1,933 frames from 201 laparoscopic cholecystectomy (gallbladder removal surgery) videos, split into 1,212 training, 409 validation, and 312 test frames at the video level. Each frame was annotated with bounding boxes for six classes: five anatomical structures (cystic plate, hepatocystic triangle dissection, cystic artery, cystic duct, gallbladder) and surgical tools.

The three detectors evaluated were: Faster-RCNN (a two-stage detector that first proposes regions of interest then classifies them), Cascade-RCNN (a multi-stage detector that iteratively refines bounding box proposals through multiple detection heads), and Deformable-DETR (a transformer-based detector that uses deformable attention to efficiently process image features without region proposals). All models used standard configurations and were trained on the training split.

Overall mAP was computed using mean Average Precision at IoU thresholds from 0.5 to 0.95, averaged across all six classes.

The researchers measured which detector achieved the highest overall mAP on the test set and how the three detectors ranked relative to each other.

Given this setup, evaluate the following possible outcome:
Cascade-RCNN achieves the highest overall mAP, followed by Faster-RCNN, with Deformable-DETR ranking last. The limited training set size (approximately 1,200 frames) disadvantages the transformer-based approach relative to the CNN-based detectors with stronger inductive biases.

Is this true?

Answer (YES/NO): NO